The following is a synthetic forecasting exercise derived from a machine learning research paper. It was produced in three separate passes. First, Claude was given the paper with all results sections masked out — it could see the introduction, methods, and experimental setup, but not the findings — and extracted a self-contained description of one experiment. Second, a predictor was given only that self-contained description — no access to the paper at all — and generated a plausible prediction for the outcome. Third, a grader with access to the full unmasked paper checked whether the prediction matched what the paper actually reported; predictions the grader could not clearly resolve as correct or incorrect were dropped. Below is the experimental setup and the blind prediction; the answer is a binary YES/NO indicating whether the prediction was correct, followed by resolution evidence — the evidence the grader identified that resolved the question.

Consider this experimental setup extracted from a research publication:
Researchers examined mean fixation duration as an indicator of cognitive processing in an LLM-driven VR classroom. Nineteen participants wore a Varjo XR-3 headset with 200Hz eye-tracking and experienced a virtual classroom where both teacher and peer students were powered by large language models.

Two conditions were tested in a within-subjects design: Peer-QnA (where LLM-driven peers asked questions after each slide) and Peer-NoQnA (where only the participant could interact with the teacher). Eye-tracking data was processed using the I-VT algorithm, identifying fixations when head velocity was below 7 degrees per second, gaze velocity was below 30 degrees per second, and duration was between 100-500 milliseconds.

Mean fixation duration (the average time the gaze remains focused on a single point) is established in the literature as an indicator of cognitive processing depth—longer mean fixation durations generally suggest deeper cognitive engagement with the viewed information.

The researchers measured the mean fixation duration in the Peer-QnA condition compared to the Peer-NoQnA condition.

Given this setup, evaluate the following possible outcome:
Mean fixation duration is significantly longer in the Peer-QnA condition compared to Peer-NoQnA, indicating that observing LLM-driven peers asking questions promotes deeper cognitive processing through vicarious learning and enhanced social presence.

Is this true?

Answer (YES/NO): YES